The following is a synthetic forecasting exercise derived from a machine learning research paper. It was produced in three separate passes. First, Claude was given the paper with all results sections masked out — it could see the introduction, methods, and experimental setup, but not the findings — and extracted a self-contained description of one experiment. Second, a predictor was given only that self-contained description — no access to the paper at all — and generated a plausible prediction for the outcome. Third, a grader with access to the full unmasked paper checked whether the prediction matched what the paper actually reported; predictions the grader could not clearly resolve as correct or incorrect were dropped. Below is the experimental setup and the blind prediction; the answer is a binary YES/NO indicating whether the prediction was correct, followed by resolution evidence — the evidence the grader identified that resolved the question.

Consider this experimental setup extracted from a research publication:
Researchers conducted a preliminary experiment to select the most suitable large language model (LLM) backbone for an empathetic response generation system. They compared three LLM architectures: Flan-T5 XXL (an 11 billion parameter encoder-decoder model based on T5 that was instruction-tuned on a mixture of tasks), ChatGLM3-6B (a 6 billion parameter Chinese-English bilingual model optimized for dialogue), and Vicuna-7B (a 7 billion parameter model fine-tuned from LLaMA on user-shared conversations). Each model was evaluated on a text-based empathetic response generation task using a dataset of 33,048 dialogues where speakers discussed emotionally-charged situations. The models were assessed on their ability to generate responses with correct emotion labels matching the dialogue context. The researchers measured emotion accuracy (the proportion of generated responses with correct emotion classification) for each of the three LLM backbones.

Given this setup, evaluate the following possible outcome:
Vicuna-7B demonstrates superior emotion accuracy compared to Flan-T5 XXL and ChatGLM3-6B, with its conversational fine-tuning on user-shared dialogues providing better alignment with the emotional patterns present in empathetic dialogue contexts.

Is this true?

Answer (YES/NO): YES